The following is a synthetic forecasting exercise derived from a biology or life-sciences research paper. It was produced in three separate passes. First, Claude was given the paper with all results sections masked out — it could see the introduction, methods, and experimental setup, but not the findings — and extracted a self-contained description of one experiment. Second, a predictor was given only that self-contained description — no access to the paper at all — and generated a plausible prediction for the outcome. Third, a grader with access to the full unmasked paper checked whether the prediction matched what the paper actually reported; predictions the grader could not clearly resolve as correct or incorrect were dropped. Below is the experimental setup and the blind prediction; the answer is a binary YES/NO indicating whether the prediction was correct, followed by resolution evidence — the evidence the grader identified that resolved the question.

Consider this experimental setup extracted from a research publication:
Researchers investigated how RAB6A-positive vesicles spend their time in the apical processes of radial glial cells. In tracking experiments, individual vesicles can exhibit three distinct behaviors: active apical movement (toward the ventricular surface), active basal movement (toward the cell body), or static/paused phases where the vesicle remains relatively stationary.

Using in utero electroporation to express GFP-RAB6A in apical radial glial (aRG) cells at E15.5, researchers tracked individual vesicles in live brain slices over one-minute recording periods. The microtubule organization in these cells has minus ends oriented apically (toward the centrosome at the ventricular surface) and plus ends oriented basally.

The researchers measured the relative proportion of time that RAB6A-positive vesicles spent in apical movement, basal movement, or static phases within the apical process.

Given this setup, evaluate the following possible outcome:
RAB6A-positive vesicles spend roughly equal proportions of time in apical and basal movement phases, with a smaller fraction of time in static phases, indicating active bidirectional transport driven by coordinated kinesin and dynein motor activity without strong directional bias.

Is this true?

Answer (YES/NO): NO